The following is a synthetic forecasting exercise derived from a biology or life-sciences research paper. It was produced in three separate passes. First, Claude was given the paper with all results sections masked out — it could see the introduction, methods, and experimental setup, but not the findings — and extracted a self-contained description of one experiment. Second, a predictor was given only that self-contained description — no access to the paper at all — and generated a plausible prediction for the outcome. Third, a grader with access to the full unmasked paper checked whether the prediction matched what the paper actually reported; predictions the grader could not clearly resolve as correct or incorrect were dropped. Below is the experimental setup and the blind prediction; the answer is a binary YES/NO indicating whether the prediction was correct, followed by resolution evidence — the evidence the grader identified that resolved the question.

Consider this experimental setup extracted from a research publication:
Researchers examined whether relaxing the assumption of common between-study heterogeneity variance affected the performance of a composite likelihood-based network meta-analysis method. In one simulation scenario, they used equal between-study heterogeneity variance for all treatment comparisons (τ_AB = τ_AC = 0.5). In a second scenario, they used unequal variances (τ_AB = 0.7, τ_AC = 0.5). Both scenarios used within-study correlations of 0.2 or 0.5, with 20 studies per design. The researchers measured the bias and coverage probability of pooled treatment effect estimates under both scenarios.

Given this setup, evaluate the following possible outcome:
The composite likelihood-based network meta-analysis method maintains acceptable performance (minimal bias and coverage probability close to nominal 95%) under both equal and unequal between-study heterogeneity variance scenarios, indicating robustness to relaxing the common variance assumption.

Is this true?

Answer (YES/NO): YES